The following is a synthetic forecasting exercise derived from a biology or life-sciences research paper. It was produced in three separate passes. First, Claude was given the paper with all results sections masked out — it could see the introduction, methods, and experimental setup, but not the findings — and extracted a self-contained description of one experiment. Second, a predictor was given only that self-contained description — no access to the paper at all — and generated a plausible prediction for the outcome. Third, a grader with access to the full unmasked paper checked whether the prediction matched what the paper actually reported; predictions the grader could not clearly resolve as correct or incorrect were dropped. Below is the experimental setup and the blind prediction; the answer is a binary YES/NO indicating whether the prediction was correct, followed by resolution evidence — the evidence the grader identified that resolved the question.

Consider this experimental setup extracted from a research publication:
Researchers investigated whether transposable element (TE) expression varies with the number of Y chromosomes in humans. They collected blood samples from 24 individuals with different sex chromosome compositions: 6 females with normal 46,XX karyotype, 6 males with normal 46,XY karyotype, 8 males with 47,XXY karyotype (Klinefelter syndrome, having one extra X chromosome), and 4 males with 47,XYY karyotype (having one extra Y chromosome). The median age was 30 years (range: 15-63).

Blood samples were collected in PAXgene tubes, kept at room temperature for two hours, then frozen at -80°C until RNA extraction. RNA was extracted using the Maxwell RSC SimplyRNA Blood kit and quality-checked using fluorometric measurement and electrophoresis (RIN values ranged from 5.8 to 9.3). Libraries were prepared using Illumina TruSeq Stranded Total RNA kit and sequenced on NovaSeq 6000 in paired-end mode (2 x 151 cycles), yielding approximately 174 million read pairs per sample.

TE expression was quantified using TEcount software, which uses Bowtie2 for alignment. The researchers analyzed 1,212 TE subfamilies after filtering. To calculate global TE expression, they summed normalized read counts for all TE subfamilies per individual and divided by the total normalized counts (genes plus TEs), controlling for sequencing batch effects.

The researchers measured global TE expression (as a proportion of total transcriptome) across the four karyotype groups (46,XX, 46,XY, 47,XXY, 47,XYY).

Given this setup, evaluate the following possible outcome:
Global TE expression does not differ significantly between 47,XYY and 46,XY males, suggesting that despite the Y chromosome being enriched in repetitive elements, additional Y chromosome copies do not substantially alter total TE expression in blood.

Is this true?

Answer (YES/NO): NO